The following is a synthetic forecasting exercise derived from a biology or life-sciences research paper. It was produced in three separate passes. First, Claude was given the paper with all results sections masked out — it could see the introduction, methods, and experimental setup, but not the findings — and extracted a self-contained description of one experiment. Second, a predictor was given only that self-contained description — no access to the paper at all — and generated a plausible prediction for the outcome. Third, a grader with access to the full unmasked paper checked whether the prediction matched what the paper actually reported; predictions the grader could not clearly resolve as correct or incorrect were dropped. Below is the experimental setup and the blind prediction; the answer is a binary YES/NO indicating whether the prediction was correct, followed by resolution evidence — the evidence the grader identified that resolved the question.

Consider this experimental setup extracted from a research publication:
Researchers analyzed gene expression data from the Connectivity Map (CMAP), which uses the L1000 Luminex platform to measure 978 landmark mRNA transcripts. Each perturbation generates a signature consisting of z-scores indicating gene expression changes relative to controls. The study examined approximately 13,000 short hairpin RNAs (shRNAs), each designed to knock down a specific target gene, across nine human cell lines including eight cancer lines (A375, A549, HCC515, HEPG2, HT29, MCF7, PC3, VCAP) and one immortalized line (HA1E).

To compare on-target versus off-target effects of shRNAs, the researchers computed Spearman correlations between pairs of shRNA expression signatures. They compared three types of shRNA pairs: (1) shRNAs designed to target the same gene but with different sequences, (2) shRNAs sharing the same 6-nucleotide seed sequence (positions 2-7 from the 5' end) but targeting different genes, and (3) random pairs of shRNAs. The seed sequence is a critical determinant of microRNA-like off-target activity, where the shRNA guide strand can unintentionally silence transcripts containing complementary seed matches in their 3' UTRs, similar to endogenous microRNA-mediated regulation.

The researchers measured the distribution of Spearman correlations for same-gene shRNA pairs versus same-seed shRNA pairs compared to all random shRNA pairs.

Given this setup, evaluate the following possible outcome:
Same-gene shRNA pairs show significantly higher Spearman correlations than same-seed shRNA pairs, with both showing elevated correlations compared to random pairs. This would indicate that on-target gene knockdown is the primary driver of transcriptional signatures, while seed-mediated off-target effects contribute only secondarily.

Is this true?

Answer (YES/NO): NO